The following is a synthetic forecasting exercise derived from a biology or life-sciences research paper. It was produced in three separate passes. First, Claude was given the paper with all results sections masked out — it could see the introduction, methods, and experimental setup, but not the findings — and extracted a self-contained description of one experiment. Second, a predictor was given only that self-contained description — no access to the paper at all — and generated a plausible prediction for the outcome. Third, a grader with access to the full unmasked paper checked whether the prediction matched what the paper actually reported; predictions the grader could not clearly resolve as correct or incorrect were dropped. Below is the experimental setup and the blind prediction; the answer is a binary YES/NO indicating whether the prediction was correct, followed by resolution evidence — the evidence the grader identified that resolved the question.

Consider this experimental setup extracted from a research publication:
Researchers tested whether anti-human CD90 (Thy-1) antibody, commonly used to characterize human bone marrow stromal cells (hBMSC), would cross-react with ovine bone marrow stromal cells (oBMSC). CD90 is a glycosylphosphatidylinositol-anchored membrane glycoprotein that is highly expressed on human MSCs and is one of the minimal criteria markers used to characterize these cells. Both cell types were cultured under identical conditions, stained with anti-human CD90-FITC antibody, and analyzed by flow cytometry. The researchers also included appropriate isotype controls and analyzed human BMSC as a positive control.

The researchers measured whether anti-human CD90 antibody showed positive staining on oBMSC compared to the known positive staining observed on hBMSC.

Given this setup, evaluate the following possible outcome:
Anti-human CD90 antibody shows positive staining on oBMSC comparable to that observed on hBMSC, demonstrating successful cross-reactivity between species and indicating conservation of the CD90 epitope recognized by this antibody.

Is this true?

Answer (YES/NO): NO